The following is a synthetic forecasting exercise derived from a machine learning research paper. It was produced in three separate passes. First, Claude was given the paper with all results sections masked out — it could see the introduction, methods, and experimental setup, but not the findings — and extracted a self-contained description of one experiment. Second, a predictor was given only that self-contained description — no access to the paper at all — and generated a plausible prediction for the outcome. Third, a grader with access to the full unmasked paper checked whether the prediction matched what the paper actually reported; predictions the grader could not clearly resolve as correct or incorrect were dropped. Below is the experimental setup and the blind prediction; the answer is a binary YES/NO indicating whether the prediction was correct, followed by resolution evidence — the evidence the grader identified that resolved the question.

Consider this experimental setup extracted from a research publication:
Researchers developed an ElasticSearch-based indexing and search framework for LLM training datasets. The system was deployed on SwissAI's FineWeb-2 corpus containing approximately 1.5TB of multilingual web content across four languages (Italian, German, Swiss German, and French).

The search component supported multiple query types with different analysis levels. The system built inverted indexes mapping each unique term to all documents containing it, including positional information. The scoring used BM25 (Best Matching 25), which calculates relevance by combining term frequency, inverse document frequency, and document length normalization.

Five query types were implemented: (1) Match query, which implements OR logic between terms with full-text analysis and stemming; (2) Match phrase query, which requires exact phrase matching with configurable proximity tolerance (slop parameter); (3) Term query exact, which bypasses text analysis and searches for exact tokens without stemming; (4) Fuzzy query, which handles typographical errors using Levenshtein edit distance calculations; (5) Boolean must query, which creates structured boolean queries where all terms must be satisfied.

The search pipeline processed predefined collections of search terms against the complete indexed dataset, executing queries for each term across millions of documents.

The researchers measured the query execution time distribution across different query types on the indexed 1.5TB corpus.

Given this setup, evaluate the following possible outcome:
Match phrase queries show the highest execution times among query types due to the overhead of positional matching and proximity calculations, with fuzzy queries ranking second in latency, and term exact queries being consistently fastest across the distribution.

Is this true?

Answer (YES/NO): NO